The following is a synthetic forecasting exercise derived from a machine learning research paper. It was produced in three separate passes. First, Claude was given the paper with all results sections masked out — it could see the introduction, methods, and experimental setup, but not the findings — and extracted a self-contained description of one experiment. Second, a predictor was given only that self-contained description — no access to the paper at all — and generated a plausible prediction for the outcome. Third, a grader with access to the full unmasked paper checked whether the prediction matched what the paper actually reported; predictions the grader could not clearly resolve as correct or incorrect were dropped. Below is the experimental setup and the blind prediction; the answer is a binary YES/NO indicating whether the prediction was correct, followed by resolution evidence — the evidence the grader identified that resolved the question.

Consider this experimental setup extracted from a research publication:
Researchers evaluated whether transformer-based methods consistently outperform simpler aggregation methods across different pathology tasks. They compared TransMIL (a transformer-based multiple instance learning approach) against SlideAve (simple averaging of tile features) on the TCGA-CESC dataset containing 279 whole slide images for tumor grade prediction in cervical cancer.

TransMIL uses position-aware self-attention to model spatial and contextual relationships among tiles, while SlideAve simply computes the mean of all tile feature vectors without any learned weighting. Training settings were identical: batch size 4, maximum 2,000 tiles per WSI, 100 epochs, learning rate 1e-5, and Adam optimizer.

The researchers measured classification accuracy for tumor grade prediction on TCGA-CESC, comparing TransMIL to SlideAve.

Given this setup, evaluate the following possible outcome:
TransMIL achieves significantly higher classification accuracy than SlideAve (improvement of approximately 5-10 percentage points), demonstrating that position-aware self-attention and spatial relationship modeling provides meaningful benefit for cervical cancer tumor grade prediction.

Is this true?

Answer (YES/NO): NO